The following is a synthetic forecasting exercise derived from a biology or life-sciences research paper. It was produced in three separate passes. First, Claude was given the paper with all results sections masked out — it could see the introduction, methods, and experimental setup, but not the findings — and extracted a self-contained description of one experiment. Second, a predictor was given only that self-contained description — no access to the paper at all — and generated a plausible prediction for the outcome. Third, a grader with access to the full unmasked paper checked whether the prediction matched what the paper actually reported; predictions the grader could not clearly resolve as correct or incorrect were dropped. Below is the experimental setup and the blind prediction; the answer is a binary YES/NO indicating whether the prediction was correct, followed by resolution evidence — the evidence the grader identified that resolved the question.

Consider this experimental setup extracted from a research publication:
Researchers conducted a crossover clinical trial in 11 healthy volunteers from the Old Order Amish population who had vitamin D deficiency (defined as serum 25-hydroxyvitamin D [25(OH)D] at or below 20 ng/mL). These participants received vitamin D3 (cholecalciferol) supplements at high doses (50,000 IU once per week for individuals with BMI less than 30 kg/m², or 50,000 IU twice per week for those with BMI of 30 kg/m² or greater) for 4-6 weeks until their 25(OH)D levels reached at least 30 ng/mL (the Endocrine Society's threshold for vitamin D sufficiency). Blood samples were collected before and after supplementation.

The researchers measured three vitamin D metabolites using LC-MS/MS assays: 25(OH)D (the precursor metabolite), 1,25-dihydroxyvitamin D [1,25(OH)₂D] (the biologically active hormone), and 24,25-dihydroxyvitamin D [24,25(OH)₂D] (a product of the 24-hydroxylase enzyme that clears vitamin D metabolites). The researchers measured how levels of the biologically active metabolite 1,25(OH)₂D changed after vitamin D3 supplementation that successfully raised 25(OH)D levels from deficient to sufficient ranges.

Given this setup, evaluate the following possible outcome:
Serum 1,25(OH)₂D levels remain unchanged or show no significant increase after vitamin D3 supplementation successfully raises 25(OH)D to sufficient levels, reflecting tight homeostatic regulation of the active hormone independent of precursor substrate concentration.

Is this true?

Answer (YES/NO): YES